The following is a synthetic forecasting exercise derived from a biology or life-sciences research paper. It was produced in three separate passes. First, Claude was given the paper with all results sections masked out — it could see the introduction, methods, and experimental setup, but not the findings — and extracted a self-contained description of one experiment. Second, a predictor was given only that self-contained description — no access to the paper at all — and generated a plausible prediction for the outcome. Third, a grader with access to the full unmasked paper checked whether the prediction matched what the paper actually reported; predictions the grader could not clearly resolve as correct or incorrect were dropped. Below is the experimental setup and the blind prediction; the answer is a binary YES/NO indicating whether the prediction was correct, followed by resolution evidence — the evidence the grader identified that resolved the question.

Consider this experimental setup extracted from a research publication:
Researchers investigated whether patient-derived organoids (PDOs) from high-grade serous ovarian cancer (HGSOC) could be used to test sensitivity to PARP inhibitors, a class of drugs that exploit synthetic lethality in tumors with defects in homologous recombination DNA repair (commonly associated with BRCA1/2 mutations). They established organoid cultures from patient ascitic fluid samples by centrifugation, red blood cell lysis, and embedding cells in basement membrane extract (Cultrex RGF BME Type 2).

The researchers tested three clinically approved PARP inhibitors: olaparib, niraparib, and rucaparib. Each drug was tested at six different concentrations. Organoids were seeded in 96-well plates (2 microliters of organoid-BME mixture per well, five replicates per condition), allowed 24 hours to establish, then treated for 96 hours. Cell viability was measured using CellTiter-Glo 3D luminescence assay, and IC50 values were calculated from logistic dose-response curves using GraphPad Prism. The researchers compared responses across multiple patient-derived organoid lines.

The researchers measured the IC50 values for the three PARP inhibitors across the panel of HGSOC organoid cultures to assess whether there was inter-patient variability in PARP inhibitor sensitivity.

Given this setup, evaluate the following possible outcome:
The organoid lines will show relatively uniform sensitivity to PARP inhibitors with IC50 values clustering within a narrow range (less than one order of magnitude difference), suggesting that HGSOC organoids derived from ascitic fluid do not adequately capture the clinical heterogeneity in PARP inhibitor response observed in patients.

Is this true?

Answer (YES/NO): NO